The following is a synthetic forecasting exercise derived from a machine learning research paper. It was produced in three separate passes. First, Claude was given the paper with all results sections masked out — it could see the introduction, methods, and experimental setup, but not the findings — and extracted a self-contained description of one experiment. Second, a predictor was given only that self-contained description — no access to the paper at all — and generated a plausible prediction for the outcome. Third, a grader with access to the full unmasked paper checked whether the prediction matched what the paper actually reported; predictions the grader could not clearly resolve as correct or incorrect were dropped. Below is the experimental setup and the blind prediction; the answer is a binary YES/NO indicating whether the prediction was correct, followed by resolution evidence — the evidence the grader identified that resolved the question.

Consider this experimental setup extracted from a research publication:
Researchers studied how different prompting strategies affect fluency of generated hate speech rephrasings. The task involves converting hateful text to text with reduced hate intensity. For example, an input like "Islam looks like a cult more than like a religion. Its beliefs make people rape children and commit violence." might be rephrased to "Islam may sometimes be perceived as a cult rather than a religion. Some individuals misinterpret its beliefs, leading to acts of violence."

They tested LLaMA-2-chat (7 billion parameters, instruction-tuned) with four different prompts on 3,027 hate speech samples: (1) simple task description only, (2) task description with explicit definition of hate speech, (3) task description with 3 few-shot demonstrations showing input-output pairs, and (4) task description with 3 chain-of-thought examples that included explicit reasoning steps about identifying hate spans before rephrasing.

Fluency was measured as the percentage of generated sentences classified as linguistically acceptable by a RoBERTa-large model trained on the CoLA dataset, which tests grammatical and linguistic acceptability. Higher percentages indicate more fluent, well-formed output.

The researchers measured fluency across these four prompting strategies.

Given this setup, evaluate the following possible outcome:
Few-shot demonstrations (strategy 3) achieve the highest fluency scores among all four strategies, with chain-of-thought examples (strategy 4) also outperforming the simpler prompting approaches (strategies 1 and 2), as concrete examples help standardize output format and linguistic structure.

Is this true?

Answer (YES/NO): YES